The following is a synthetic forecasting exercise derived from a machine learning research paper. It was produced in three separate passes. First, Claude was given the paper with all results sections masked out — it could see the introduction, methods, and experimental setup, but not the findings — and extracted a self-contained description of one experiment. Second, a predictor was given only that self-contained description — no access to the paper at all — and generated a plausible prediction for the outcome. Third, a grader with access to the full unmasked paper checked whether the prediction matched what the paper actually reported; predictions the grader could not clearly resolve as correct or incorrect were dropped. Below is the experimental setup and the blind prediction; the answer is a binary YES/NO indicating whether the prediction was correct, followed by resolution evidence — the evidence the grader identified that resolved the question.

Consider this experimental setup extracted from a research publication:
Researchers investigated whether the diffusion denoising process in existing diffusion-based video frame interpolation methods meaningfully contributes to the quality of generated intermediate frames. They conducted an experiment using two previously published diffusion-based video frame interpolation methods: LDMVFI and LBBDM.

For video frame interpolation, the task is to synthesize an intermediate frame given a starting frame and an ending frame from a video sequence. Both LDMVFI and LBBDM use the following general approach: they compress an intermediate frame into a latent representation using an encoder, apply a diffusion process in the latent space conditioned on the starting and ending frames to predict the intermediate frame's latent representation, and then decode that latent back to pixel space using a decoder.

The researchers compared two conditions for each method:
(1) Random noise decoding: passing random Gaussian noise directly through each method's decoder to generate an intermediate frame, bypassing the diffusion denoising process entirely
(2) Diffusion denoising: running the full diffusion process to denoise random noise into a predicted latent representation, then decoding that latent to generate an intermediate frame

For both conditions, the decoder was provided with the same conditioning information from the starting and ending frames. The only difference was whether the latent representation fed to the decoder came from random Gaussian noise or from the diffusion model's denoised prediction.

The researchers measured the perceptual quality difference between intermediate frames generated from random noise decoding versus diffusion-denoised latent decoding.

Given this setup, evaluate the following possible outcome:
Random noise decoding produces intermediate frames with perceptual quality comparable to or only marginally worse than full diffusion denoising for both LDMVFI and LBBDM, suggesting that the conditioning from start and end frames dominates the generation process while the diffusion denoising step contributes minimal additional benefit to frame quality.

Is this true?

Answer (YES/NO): YES